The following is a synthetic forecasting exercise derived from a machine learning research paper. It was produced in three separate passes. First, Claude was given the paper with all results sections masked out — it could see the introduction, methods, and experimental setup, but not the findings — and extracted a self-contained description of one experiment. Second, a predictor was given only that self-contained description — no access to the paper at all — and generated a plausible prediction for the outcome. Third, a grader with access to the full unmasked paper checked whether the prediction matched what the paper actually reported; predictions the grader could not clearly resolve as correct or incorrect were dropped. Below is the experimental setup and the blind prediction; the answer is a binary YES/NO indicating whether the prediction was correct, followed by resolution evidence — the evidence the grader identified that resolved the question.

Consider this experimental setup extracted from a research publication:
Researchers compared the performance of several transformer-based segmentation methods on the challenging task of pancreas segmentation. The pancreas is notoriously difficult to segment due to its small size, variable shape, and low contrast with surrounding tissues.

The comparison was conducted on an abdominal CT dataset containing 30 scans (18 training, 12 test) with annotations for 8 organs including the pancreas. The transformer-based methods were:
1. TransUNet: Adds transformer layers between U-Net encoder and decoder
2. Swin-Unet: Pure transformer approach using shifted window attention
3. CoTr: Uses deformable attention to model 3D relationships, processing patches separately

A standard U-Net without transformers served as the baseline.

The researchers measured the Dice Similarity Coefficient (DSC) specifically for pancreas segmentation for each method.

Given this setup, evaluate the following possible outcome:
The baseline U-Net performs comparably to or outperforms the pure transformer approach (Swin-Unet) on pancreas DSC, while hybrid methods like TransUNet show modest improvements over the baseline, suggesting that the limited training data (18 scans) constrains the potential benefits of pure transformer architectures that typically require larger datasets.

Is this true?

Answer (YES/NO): NO